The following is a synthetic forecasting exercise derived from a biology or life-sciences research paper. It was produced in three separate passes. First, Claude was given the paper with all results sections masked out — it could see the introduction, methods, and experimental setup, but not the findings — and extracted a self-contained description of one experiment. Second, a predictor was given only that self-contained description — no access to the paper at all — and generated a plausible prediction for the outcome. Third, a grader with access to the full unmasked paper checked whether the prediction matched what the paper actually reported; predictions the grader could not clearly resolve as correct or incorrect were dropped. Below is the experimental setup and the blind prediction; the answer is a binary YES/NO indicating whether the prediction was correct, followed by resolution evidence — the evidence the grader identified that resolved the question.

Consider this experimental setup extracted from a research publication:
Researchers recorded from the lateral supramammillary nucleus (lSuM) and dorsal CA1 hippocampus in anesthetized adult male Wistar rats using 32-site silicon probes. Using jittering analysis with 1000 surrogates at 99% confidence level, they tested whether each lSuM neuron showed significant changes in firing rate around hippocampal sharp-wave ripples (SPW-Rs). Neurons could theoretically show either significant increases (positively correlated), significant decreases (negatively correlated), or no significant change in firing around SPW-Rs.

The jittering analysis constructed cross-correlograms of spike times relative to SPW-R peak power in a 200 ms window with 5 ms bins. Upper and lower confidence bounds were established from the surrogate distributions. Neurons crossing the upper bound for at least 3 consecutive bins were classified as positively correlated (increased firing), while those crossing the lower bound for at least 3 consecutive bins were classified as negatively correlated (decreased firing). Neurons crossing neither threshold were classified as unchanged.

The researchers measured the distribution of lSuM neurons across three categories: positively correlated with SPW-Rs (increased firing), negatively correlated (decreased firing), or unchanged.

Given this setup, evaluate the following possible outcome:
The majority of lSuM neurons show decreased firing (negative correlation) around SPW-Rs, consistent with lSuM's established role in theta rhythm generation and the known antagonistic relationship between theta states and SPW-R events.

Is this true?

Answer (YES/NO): NO